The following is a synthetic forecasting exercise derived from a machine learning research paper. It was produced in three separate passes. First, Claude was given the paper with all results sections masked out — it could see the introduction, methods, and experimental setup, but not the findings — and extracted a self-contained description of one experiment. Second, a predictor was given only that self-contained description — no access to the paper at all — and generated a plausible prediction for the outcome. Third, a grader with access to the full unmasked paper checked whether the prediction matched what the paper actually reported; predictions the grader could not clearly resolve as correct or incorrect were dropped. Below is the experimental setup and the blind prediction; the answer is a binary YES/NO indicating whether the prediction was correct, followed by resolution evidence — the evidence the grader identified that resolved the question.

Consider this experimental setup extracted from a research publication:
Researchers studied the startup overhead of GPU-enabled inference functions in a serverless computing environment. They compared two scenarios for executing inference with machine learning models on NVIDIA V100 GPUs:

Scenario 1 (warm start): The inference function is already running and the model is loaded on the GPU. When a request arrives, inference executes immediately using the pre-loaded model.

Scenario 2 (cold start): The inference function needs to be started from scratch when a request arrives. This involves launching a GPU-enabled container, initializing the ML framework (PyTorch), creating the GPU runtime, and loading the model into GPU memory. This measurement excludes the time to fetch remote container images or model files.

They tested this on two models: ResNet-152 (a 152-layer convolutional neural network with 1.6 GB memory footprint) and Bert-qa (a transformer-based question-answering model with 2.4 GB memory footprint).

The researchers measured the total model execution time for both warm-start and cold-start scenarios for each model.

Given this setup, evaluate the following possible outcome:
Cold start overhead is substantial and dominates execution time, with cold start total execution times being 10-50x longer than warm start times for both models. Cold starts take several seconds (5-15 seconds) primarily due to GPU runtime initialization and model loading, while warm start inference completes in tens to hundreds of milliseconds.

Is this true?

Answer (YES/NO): NO